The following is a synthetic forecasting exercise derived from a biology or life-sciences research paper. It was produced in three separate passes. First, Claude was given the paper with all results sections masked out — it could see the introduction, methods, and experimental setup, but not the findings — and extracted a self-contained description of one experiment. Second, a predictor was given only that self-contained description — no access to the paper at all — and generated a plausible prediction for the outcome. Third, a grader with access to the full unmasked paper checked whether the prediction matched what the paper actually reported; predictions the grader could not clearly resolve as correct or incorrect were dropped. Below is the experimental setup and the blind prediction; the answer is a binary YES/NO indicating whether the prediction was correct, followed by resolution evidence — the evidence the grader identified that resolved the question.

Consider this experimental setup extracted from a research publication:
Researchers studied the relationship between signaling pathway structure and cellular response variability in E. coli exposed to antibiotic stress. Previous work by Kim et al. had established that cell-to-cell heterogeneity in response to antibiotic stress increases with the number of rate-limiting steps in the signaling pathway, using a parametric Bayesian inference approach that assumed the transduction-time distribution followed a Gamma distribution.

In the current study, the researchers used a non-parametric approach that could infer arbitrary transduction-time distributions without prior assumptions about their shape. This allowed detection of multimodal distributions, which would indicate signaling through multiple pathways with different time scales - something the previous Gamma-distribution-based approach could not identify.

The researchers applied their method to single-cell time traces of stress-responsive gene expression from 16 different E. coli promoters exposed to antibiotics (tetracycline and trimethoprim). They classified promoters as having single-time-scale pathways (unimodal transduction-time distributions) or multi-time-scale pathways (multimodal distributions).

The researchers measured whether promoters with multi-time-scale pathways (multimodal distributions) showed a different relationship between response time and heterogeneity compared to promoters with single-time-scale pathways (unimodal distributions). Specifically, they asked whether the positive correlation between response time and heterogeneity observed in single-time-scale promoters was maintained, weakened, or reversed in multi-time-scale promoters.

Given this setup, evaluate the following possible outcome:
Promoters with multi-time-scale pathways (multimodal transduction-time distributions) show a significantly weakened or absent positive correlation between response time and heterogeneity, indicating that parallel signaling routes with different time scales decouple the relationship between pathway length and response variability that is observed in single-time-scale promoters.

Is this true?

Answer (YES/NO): YES